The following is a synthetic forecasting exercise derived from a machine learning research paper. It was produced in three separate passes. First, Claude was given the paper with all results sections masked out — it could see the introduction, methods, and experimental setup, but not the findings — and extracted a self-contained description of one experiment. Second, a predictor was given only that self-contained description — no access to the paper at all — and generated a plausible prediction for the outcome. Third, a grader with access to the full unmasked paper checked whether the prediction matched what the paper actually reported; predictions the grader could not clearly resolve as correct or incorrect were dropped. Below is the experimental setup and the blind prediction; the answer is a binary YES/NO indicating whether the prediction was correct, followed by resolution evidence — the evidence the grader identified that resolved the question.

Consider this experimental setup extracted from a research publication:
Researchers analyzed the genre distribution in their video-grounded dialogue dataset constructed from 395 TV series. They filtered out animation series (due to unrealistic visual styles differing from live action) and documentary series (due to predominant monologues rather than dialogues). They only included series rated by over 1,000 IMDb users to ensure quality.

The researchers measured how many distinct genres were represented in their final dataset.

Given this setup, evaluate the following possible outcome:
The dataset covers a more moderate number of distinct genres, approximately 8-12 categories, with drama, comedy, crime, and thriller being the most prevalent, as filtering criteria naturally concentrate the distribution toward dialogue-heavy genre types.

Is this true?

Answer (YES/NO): NO